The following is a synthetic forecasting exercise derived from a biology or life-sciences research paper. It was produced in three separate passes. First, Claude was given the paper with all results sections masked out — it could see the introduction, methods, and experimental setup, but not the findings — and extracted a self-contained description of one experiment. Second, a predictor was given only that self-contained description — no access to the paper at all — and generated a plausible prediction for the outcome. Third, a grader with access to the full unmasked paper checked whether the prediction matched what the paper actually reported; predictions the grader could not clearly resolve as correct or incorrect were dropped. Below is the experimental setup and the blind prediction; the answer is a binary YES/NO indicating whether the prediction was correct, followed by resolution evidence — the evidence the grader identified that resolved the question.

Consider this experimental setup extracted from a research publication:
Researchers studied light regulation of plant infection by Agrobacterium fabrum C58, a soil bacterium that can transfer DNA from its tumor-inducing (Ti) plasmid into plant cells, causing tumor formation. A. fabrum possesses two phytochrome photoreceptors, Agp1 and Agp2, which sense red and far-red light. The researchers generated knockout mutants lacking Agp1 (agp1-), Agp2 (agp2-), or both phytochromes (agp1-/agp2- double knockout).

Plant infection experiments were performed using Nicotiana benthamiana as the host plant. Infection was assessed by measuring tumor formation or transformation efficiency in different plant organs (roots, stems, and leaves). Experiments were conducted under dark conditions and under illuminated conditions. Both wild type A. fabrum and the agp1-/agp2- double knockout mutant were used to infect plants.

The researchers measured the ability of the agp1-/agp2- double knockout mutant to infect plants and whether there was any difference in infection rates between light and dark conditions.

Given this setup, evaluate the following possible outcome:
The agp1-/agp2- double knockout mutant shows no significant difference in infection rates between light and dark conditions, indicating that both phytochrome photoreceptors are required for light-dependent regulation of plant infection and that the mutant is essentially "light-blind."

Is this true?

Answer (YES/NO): YES